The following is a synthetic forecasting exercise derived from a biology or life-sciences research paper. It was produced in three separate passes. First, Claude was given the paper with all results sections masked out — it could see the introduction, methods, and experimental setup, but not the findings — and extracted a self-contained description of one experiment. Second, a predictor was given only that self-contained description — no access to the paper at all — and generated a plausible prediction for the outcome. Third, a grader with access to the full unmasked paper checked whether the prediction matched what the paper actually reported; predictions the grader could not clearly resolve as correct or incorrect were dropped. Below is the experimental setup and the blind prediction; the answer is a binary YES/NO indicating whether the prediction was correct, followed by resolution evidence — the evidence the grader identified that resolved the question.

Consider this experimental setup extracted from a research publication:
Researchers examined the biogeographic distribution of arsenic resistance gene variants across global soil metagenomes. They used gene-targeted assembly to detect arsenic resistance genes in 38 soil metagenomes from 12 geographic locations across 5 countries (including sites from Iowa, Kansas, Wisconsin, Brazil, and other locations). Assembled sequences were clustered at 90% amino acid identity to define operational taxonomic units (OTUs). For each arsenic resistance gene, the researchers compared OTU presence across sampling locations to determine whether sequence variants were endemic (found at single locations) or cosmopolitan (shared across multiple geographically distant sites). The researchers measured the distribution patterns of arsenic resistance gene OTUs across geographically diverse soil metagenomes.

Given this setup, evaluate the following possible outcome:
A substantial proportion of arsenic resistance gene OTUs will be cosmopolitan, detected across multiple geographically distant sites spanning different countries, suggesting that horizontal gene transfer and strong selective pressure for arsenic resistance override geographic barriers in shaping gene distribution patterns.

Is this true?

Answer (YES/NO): NO